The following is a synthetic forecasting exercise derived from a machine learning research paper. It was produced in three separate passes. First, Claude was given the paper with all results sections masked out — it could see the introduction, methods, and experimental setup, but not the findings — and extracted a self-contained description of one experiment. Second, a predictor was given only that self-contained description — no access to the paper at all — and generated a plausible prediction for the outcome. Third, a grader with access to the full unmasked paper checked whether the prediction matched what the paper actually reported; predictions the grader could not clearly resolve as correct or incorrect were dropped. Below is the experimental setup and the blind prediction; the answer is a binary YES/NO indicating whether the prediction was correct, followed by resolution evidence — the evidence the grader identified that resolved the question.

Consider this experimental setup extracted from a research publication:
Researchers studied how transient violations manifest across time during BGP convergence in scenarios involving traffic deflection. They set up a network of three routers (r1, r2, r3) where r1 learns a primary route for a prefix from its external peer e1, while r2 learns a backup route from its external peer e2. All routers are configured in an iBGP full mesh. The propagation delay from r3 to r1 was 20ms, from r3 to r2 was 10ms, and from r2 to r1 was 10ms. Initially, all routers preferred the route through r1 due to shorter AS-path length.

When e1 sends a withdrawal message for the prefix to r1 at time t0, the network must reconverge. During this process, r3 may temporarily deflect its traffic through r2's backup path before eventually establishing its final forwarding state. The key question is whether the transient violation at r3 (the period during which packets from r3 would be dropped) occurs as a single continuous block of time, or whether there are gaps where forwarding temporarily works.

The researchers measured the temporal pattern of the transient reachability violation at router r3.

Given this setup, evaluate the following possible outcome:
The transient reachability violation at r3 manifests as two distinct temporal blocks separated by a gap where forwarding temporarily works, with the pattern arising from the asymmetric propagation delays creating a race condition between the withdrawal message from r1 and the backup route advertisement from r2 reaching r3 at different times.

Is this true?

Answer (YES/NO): YES